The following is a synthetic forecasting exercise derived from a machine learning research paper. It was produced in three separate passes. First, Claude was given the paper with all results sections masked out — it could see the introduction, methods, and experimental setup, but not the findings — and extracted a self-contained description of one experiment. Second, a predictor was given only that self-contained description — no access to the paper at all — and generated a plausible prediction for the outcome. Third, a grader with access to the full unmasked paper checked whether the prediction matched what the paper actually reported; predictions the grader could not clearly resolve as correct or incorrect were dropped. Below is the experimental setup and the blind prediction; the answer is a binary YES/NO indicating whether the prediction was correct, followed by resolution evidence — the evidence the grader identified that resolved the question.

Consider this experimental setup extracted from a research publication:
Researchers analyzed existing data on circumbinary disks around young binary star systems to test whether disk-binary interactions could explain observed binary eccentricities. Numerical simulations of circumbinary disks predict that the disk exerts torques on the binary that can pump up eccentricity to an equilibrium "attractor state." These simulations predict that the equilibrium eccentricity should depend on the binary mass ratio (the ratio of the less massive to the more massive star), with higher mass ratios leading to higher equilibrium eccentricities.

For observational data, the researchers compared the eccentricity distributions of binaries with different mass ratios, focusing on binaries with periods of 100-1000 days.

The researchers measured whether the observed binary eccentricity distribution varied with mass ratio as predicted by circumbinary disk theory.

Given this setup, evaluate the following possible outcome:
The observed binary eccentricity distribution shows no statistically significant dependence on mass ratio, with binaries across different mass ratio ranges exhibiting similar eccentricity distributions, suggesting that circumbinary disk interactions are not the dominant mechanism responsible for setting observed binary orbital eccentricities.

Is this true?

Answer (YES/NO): NO